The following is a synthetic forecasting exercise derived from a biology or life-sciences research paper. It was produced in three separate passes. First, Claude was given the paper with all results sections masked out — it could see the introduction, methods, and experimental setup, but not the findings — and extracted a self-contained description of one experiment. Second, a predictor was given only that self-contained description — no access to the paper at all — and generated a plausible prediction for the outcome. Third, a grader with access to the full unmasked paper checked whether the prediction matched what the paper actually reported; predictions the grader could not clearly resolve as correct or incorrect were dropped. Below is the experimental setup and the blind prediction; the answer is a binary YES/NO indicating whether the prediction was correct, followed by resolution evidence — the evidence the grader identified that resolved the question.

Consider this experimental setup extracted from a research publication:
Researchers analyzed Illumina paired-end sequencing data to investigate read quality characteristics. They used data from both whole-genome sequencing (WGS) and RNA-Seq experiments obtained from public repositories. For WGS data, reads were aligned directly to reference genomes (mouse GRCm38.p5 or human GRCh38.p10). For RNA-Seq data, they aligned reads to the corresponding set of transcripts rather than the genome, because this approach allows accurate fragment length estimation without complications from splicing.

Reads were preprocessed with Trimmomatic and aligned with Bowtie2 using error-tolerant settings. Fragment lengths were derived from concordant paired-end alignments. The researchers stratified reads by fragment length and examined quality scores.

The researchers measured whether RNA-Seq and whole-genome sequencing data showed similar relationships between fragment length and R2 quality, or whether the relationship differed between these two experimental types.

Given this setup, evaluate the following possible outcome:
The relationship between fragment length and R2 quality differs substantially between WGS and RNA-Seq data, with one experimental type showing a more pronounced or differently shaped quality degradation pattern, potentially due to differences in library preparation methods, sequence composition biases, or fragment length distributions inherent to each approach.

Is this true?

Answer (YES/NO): NO